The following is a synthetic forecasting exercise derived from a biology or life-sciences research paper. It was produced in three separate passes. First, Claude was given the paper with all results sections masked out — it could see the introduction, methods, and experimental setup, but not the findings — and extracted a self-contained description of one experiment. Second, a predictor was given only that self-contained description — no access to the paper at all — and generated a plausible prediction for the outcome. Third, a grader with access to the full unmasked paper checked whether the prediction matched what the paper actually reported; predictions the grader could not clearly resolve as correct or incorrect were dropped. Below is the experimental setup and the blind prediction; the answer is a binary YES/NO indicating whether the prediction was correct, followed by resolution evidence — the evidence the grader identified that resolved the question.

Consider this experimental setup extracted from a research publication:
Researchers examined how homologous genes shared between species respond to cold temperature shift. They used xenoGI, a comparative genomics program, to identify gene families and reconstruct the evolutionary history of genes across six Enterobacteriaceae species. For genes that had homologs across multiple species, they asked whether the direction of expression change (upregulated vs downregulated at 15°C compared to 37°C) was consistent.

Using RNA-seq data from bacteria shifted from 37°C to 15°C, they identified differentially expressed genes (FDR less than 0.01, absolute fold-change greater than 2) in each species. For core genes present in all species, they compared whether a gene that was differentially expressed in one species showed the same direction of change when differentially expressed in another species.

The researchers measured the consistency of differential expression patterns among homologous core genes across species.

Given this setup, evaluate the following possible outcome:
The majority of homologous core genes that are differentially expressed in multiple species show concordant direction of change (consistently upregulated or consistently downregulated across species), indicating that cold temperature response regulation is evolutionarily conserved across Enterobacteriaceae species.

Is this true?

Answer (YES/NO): NO